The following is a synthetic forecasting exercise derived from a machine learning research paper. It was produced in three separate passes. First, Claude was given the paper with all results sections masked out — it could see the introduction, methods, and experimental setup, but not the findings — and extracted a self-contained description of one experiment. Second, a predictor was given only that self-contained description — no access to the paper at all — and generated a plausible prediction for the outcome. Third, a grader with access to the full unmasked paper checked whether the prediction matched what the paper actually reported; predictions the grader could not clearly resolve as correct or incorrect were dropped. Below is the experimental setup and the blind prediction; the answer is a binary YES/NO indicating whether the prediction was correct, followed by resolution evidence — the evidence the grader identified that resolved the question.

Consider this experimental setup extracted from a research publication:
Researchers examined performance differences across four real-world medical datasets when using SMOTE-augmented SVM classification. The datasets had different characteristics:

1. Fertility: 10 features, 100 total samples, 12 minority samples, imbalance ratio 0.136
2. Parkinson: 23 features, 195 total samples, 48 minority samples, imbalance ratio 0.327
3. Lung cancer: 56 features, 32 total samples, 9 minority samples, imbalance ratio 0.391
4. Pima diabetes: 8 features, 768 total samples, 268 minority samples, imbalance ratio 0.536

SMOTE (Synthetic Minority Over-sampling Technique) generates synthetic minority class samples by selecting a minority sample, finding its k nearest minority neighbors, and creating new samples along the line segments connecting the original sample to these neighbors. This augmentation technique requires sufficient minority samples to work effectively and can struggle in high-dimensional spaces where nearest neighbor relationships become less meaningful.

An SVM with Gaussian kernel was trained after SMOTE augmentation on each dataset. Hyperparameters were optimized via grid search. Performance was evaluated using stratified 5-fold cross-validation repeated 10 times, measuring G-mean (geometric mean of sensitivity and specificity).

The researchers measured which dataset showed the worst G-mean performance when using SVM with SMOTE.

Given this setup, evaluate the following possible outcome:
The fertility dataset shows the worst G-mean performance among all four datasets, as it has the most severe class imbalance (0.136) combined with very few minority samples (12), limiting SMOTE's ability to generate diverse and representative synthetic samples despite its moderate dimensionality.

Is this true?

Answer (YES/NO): YES